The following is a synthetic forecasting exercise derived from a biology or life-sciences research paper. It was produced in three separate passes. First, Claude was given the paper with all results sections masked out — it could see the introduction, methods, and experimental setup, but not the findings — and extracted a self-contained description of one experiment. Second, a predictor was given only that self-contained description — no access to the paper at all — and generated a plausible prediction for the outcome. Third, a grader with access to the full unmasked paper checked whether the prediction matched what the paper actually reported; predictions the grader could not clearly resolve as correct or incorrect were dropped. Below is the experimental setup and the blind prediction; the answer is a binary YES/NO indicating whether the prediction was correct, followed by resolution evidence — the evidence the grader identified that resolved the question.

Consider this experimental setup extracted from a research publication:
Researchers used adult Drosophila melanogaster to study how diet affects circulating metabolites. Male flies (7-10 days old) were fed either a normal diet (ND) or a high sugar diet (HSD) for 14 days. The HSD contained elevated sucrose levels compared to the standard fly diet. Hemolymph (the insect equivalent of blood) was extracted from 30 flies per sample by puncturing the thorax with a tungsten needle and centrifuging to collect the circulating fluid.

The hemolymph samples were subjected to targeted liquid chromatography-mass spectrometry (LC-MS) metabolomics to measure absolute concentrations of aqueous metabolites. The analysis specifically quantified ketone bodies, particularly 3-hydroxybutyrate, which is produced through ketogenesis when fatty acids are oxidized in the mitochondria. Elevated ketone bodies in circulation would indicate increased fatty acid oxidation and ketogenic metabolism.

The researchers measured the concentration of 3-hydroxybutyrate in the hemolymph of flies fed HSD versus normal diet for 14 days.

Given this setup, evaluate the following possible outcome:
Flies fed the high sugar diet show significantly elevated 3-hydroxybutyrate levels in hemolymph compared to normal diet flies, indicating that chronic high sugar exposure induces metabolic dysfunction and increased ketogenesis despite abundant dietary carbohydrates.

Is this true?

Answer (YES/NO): YES